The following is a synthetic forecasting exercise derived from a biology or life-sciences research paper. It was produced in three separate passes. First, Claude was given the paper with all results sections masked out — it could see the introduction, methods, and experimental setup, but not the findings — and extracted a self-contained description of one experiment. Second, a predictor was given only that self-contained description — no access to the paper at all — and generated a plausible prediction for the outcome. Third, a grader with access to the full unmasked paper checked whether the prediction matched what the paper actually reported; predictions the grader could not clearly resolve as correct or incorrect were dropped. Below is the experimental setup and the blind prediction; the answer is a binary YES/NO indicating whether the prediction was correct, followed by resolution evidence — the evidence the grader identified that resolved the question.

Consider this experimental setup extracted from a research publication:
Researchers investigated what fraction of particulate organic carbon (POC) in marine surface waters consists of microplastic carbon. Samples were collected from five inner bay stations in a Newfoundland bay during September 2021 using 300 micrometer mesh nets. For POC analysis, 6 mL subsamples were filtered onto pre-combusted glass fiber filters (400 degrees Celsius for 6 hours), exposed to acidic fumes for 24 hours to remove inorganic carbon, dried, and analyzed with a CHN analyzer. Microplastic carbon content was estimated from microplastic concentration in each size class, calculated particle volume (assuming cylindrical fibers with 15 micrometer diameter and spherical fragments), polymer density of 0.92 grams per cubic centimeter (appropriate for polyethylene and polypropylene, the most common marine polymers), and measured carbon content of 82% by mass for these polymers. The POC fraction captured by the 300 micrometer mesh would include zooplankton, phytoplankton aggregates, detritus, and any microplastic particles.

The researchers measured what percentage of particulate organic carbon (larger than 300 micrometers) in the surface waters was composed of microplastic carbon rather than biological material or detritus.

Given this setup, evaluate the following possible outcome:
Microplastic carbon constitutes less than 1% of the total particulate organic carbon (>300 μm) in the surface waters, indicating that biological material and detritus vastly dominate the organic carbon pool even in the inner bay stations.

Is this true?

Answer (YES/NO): NO